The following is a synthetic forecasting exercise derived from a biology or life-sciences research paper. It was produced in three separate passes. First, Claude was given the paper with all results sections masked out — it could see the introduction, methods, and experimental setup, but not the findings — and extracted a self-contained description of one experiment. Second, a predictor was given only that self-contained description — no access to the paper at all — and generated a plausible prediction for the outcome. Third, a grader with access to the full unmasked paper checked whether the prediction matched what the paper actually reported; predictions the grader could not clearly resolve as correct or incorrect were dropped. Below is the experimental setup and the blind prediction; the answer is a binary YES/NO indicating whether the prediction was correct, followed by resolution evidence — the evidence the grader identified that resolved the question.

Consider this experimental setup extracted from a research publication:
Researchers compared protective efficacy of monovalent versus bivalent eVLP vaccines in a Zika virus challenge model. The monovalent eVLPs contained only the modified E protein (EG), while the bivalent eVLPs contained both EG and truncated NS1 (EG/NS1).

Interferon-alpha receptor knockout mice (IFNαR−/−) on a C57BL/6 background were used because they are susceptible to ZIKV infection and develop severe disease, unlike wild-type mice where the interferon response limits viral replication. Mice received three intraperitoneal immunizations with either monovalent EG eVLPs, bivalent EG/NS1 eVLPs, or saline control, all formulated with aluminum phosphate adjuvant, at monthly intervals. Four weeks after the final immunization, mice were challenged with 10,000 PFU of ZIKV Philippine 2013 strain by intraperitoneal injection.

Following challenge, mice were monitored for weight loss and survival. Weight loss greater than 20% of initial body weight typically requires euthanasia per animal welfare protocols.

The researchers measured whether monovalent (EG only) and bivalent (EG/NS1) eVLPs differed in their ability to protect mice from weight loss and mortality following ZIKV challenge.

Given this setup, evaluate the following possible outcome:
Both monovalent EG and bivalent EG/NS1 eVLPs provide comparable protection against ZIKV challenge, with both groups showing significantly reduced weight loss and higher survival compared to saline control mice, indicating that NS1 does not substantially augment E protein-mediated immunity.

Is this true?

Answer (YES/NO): NO